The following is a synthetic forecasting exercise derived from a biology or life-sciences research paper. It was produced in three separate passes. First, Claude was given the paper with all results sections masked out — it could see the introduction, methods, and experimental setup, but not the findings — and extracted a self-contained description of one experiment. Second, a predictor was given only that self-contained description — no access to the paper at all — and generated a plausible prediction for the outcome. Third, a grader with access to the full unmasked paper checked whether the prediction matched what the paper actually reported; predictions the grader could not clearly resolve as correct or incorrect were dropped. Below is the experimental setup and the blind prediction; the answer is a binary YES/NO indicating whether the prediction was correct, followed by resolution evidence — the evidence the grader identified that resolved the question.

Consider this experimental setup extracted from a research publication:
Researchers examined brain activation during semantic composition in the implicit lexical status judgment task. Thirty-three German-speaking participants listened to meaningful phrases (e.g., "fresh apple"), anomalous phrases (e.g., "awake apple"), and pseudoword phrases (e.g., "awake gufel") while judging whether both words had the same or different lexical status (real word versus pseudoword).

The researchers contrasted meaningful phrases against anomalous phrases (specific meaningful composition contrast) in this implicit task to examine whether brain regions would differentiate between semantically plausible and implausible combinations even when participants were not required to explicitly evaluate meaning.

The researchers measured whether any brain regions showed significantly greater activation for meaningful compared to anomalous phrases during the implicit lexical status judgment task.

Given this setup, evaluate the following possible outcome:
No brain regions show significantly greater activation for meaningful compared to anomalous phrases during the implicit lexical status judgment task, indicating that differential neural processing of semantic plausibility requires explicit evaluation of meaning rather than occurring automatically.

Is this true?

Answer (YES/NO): YES